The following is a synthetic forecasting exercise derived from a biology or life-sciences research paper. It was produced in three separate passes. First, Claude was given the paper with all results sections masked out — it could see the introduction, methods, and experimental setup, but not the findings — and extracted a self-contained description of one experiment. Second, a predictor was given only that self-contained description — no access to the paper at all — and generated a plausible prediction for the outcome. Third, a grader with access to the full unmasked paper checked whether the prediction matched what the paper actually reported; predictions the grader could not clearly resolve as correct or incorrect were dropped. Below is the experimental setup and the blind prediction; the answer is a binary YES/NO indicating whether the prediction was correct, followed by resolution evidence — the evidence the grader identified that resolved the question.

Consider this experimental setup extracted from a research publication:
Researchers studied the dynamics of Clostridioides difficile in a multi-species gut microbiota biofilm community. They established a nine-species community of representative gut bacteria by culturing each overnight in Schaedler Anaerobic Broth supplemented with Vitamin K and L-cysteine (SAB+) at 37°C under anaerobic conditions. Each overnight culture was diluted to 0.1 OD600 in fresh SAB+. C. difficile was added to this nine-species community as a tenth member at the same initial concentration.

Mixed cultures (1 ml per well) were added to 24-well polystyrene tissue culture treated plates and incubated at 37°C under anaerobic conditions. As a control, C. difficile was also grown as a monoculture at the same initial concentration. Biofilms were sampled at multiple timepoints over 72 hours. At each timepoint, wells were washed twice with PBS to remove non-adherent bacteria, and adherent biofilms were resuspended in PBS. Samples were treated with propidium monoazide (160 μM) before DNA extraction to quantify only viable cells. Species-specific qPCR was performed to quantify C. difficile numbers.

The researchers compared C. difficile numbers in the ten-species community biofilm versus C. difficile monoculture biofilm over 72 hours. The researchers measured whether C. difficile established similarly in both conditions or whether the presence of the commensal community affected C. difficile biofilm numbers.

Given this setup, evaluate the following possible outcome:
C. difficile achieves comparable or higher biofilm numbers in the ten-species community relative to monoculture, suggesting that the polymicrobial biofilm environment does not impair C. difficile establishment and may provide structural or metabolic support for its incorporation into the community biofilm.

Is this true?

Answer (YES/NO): NO